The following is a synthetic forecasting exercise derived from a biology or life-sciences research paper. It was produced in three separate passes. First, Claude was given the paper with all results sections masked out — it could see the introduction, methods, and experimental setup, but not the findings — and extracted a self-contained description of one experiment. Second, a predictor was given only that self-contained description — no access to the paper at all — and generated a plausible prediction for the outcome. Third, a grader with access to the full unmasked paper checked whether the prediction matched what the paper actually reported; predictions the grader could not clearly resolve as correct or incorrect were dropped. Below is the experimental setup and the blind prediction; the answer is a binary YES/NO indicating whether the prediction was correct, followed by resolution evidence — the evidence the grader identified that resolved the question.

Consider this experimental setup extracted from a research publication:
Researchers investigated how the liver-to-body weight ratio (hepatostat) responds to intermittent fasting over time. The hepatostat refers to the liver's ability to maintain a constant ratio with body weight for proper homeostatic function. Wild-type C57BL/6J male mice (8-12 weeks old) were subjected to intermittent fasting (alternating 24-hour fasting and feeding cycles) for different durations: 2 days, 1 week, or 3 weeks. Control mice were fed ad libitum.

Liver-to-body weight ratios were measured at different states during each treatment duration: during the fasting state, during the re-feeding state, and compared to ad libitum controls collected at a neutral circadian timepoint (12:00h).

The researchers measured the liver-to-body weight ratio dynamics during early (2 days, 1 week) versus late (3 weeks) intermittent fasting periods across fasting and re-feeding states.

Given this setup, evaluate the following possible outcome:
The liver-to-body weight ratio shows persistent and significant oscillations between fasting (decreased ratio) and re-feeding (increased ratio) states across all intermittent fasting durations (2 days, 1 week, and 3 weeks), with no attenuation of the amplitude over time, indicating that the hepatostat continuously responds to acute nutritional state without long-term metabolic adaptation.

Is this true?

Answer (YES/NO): NO